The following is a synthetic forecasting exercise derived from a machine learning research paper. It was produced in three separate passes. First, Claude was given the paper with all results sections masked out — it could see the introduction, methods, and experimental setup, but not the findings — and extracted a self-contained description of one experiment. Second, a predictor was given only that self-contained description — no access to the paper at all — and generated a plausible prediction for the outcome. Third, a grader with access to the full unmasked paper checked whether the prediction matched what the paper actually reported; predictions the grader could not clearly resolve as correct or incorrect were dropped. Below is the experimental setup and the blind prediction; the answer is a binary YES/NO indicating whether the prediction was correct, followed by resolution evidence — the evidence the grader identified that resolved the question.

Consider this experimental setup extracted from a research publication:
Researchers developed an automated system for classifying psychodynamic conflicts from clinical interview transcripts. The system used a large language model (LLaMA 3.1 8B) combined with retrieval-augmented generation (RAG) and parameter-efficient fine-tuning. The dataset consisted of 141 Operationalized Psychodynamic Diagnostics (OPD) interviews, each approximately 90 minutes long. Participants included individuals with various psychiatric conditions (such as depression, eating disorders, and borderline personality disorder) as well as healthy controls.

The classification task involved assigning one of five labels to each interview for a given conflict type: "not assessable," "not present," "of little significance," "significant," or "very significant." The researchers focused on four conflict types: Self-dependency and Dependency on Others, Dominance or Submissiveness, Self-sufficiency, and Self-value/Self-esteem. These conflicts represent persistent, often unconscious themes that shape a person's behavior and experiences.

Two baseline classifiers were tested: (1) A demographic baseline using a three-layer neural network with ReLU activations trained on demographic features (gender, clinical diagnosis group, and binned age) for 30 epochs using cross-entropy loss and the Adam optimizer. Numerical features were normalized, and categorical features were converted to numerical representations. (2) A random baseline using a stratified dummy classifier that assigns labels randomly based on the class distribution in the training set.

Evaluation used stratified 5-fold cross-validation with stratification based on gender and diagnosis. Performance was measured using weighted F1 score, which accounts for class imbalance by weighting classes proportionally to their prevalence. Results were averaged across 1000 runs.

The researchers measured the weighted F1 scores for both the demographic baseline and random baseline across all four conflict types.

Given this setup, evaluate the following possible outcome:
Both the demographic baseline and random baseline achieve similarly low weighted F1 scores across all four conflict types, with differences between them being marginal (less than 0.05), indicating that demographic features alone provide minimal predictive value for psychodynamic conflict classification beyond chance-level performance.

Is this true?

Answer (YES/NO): NO